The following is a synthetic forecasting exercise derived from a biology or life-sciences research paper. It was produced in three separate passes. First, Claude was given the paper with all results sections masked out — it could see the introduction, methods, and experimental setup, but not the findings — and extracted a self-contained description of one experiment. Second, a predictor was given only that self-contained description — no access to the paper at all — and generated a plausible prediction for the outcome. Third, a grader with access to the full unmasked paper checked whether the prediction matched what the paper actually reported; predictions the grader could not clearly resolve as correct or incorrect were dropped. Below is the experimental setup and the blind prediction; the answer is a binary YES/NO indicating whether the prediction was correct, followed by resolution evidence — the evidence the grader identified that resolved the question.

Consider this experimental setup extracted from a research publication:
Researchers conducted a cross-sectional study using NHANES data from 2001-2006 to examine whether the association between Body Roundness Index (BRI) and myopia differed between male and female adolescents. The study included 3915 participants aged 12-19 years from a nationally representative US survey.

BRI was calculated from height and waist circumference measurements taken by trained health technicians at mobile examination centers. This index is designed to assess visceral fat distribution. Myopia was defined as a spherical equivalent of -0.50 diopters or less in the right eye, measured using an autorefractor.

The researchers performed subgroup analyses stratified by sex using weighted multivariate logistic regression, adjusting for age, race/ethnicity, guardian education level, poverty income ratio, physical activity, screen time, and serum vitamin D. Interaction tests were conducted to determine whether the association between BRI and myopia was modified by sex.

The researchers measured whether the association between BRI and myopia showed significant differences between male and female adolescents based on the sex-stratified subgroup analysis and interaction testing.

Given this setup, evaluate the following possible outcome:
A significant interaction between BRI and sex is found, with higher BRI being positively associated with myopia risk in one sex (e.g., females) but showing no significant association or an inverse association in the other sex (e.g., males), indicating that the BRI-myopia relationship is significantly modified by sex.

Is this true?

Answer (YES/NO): YES